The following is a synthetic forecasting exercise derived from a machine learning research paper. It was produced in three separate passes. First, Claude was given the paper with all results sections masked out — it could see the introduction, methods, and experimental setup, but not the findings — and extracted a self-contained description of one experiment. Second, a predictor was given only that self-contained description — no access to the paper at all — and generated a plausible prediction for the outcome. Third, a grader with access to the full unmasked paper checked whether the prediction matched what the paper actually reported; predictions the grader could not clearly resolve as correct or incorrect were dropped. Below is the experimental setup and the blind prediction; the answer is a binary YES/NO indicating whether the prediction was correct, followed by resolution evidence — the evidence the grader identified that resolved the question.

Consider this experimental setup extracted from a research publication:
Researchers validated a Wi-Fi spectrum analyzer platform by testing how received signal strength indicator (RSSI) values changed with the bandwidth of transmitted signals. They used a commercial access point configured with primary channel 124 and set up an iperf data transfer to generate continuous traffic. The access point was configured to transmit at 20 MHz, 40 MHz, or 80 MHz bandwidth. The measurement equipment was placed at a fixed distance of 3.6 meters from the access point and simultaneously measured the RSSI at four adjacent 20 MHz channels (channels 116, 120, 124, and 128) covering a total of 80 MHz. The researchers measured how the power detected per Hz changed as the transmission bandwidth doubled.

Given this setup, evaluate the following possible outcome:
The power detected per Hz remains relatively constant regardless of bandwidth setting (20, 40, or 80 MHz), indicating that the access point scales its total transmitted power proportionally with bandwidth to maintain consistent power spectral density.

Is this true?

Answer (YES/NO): NO